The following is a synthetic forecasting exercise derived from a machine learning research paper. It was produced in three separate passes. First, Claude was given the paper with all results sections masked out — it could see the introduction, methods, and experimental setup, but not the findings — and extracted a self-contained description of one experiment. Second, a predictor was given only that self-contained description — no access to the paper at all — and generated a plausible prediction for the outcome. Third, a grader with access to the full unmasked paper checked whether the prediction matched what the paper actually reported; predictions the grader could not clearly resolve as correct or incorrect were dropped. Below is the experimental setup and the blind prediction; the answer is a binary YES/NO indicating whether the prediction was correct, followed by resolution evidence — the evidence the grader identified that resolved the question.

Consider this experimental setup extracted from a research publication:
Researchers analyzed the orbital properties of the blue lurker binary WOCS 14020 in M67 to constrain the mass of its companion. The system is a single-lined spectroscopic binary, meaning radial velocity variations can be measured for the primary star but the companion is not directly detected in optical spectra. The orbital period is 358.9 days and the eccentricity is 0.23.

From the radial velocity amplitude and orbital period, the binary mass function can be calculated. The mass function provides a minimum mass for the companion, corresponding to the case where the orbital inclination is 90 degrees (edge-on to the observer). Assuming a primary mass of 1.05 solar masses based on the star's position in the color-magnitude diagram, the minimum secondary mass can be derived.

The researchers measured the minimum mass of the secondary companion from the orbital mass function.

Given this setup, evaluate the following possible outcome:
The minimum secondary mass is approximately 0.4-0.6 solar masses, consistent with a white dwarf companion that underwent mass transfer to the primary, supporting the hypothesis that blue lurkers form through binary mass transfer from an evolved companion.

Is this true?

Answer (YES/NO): NO